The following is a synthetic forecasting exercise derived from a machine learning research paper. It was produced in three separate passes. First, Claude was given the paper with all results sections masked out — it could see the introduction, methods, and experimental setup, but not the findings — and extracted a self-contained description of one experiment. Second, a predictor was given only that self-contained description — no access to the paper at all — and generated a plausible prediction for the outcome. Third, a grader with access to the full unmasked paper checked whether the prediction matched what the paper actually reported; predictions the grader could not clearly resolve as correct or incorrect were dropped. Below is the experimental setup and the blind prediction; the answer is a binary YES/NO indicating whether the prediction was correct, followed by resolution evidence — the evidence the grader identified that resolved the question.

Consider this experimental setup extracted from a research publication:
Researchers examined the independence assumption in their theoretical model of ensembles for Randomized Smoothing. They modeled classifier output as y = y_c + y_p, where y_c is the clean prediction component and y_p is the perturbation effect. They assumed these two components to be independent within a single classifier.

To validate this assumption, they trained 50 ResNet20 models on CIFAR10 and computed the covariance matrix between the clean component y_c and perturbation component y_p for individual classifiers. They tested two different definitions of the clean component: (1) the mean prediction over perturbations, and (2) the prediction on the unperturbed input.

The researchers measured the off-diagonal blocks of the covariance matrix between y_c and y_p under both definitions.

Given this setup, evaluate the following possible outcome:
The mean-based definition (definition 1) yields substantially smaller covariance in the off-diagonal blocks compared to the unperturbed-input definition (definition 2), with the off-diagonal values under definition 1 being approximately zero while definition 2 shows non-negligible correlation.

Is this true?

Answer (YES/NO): NO